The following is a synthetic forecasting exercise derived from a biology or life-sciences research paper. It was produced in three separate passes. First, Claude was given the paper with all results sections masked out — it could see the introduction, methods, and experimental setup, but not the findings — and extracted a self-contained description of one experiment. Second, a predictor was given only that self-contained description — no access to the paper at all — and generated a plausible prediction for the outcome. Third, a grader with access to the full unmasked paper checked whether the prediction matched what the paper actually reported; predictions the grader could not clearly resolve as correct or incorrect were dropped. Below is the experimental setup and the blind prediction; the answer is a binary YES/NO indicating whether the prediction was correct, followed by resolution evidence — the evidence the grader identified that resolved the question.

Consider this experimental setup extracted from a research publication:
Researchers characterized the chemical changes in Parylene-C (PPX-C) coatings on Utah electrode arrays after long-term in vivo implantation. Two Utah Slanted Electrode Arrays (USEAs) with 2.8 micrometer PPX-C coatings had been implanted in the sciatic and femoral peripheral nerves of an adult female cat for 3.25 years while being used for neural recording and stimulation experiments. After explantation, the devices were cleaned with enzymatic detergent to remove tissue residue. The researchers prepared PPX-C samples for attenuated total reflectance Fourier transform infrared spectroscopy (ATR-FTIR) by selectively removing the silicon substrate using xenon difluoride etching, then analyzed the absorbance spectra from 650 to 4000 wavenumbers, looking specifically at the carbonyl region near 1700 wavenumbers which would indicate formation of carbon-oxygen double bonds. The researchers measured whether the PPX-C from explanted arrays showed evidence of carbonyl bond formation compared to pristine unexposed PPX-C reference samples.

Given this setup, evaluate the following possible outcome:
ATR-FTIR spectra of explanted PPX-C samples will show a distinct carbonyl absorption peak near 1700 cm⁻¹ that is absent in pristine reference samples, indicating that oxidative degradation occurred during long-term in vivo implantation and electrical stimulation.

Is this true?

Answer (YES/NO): YES